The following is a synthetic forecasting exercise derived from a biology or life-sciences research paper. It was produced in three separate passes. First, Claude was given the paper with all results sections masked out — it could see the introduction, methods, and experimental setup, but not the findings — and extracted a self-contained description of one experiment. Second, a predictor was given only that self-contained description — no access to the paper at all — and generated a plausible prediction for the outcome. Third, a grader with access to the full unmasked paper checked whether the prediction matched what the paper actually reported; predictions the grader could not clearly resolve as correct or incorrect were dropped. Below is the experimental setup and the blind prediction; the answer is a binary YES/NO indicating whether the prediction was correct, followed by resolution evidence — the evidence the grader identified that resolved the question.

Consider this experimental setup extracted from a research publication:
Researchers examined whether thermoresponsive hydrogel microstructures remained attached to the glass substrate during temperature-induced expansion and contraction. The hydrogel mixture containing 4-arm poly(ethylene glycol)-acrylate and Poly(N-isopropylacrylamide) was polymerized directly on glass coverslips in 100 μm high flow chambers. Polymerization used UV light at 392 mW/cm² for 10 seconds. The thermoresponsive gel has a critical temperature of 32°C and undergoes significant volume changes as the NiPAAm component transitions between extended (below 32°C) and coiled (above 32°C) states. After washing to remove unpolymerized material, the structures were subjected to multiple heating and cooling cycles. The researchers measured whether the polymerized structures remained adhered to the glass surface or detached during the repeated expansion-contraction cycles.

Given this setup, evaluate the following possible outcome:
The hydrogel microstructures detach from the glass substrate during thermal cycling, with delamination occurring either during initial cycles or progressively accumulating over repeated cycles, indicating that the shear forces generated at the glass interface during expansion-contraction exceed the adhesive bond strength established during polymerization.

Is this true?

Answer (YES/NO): NO